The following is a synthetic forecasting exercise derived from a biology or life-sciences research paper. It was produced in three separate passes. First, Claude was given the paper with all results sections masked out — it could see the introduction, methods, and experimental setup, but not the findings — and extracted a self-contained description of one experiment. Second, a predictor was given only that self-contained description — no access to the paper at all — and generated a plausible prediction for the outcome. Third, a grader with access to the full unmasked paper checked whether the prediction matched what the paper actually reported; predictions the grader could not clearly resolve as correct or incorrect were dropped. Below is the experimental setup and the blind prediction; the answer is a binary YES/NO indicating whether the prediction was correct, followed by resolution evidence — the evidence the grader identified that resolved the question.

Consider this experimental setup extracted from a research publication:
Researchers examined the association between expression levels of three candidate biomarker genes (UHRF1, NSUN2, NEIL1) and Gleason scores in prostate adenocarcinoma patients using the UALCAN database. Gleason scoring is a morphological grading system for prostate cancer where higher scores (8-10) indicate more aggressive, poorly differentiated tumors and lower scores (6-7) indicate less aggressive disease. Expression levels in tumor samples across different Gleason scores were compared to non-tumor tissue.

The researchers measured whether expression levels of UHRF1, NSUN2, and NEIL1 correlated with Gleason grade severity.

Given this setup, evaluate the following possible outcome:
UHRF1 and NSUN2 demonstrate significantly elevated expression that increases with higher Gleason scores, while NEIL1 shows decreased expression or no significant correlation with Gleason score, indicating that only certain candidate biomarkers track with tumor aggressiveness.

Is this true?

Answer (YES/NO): NO